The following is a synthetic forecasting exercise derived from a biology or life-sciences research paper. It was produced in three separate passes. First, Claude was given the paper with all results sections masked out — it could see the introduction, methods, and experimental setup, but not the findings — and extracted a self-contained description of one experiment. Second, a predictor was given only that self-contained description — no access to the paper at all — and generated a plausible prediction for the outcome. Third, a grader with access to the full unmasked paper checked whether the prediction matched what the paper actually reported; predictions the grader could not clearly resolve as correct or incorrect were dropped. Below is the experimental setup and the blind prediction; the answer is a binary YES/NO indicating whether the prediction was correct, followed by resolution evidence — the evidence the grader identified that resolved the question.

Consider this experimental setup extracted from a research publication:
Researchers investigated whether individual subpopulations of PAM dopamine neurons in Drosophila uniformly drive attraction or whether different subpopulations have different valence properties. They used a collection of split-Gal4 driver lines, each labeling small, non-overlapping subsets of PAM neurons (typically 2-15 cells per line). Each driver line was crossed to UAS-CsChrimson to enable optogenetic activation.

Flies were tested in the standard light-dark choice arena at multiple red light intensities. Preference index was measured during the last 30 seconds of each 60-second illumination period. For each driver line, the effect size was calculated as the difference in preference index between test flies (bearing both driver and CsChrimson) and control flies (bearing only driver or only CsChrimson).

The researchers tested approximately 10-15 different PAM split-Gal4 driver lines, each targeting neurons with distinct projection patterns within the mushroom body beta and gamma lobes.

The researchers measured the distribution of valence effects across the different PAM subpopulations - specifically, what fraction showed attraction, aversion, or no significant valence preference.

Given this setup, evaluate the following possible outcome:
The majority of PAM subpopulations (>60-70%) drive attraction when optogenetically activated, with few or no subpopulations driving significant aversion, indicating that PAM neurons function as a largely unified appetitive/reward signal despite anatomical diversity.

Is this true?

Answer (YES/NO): NO